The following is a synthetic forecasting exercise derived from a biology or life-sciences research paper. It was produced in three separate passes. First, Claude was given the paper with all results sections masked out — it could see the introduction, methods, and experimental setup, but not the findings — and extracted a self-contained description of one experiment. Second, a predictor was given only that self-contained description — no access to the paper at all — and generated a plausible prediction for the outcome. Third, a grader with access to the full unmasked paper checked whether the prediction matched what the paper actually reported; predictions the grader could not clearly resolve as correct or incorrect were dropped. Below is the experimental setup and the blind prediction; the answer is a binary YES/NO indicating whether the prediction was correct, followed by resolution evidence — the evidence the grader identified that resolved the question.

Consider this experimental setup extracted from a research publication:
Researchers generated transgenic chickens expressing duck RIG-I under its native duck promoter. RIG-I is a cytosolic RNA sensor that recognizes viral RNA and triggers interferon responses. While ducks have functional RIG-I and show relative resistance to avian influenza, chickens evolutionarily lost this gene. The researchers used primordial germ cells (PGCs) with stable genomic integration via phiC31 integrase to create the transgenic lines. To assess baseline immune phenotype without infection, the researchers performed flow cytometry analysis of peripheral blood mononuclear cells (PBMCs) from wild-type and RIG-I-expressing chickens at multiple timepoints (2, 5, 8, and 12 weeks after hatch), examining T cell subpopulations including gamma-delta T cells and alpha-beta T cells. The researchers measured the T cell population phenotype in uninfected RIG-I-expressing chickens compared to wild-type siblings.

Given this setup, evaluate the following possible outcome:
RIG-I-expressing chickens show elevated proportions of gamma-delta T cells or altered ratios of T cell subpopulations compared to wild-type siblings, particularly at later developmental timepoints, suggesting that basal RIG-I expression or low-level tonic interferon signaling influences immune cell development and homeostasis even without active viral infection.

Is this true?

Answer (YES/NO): YES